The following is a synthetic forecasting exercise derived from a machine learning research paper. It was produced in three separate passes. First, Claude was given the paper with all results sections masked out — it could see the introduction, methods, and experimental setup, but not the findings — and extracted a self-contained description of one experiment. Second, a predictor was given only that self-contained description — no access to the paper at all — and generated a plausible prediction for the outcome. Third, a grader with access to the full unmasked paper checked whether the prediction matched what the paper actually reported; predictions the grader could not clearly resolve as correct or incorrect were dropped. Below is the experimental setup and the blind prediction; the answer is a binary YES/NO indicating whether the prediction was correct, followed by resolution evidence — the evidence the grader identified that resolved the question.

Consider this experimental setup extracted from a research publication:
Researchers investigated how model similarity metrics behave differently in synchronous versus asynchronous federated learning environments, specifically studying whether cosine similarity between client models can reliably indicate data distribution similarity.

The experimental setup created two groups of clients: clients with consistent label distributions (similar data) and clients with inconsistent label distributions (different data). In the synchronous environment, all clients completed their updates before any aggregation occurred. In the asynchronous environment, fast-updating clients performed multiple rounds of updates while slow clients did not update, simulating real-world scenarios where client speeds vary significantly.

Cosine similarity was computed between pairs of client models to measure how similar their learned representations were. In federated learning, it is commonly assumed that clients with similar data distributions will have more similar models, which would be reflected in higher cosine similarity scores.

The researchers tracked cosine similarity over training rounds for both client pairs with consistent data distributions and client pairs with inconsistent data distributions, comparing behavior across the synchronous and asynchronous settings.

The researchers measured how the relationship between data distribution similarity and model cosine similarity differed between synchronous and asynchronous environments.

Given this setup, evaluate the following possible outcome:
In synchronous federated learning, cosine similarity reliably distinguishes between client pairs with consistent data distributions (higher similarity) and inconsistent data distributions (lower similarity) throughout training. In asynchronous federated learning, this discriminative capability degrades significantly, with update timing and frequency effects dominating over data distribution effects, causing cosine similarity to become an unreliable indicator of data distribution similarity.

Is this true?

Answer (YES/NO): YES